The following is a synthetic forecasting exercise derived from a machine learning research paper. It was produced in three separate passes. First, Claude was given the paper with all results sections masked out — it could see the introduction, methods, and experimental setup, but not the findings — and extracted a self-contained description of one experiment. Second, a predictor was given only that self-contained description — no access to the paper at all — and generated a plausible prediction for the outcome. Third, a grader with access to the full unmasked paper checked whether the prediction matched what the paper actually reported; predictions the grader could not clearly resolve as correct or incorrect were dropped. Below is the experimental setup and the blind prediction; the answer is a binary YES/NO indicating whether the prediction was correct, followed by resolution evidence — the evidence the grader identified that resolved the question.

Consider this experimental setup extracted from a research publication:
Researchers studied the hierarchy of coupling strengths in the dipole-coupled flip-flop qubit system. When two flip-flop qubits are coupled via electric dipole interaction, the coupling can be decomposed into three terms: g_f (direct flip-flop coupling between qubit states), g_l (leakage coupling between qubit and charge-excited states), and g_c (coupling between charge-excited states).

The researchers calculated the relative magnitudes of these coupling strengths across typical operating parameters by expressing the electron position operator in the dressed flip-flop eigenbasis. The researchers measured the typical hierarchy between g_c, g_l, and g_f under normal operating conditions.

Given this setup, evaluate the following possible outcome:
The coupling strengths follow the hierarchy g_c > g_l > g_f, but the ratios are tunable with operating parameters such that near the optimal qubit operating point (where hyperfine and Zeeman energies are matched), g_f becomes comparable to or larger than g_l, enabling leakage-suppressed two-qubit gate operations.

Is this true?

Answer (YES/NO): NO